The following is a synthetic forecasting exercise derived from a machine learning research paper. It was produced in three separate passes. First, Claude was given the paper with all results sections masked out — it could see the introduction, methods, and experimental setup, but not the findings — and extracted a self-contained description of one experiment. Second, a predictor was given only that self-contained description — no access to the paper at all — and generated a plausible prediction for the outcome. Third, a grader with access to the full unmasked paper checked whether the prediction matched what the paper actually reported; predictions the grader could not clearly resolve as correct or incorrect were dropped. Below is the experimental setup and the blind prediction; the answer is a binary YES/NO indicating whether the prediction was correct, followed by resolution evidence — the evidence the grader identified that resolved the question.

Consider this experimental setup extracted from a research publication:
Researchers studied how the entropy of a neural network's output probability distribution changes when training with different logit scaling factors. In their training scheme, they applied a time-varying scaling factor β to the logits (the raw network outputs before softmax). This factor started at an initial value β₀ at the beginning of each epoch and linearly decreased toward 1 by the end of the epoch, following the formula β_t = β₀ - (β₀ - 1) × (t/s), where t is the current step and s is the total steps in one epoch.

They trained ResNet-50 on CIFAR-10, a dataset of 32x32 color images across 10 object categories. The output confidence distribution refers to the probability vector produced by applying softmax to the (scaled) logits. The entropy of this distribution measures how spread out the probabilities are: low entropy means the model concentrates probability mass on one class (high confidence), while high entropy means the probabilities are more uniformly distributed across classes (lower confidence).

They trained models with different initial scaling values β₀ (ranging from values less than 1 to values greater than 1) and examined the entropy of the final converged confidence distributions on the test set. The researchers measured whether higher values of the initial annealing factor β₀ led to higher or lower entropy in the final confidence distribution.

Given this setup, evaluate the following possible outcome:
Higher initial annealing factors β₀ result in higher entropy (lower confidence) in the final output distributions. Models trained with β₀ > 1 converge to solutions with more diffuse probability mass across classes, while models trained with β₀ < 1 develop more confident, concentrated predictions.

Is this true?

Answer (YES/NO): YES